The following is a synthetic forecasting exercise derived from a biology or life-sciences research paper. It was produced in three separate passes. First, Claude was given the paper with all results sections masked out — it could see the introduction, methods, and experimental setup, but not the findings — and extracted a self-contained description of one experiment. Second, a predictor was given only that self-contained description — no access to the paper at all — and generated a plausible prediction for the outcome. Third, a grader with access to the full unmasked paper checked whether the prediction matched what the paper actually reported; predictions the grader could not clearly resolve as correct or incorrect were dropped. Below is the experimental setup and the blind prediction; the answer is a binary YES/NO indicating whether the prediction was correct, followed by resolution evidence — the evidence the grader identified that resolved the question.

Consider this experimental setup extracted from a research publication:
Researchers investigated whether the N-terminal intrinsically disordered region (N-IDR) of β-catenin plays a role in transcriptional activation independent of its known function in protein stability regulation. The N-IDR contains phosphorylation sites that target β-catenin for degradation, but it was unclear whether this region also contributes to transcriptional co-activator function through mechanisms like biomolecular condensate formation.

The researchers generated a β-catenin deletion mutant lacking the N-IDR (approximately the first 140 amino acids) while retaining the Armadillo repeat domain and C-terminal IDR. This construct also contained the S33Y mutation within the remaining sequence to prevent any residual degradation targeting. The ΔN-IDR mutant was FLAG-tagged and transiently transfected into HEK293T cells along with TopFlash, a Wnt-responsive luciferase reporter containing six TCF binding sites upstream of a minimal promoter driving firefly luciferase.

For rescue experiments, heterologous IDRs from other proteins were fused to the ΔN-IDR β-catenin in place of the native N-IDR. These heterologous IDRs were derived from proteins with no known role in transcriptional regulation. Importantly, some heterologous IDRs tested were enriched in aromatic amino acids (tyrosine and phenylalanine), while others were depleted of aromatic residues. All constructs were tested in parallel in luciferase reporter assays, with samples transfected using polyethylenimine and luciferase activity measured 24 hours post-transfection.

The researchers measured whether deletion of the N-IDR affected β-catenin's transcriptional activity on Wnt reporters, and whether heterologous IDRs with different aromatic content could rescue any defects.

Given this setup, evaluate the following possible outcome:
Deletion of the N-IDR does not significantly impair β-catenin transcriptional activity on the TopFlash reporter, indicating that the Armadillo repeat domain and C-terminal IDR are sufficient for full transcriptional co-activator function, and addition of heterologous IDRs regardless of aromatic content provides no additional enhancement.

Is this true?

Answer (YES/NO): NO